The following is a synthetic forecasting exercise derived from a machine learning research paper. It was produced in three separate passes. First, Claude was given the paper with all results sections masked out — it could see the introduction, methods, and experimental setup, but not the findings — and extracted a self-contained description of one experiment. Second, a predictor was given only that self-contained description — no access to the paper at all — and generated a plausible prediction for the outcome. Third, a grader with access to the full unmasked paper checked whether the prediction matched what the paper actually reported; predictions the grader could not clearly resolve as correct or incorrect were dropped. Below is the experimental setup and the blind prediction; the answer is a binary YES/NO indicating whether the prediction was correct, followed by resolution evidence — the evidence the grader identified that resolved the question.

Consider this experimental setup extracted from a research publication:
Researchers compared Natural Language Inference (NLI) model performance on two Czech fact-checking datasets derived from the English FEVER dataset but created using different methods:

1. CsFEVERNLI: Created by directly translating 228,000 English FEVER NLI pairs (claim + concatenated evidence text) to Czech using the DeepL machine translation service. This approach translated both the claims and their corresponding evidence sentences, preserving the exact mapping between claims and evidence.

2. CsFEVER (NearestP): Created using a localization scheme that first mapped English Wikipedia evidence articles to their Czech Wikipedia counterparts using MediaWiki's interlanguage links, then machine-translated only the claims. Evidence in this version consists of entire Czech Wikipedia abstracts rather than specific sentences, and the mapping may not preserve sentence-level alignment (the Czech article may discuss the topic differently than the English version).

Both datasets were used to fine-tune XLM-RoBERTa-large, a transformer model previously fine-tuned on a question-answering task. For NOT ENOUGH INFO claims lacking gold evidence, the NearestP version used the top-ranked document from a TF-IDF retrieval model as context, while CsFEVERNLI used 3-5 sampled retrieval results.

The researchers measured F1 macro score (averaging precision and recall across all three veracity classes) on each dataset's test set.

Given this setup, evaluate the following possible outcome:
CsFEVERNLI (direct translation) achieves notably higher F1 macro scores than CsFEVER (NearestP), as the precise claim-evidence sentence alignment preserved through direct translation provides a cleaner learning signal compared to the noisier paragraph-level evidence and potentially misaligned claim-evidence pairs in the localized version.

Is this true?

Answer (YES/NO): NO